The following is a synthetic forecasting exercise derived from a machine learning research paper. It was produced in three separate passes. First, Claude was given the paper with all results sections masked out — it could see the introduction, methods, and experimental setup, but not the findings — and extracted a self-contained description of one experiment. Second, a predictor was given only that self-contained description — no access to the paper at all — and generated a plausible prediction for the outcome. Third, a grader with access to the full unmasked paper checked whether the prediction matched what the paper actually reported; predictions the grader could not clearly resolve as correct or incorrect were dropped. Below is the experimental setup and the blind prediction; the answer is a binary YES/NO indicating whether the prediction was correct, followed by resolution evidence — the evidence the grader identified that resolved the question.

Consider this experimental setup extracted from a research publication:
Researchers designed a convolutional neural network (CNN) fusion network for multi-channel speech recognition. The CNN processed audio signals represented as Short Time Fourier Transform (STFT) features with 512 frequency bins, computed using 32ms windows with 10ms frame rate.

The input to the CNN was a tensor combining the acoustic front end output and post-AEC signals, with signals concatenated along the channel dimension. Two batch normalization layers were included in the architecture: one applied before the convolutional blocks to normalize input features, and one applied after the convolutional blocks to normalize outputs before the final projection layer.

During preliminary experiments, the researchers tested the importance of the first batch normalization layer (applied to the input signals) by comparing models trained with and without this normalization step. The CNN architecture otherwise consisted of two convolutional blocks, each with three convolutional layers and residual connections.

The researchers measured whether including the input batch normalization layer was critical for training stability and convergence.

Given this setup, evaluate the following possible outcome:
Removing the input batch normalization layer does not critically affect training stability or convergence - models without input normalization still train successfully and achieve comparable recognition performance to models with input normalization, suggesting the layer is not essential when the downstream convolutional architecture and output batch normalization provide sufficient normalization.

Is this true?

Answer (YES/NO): NO